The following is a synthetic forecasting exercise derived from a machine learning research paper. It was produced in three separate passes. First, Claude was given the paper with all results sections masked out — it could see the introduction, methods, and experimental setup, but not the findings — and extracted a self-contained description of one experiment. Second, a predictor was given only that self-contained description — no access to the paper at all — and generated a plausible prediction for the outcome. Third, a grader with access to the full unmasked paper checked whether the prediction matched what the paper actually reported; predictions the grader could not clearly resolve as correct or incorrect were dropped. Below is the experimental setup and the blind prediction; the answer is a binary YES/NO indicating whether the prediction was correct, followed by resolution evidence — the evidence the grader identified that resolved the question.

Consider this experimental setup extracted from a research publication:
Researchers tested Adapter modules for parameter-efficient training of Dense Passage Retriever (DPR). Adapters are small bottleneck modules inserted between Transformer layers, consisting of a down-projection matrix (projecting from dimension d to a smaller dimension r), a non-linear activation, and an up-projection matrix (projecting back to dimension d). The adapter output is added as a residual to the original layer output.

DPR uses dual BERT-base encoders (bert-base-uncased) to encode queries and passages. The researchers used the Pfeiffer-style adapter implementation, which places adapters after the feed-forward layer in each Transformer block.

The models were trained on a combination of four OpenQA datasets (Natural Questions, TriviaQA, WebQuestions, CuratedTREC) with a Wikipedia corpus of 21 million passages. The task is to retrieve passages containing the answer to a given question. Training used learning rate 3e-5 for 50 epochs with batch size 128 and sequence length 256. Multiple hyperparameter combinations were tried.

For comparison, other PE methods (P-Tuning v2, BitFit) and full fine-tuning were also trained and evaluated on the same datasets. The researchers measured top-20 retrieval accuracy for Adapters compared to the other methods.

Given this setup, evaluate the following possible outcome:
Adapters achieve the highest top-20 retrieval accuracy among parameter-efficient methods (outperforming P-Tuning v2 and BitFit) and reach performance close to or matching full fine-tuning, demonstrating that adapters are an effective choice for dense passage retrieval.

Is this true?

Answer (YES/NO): NO